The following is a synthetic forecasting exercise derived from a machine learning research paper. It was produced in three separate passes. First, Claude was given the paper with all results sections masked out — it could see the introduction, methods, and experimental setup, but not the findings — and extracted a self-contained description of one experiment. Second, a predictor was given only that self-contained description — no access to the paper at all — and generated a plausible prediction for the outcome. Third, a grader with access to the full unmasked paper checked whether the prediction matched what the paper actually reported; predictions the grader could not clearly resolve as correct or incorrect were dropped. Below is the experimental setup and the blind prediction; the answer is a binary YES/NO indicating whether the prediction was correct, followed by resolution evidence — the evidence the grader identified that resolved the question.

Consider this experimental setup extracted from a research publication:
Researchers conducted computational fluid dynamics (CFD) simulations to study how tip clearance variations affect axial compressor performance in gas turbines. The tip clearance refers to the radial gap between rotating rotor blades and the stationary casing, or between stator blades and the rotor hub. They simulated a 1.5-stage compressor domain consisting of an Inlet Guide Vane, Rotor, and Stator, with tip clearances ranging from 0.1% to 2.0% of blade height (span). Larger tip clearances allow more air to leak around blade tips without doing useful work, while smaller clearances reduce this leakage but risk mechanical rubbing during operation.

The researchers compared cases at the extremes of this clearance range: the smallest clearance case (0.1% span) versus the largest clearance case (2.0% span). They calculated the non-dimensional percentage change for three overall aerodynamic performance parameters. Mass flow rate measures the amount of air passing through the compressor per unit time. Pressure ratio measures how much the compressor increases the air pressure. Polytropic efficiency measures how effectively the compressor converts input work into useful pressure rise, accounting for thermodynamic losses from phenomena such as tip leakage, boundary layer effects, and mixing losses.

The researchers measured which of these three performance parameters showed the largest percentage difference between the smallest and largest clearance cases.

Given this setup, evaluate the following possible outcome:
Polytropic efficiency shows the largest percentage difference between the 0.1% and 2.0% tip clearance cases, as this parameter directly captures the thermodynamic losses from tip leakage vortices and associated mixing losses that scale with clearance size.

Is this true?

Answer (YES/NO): YES